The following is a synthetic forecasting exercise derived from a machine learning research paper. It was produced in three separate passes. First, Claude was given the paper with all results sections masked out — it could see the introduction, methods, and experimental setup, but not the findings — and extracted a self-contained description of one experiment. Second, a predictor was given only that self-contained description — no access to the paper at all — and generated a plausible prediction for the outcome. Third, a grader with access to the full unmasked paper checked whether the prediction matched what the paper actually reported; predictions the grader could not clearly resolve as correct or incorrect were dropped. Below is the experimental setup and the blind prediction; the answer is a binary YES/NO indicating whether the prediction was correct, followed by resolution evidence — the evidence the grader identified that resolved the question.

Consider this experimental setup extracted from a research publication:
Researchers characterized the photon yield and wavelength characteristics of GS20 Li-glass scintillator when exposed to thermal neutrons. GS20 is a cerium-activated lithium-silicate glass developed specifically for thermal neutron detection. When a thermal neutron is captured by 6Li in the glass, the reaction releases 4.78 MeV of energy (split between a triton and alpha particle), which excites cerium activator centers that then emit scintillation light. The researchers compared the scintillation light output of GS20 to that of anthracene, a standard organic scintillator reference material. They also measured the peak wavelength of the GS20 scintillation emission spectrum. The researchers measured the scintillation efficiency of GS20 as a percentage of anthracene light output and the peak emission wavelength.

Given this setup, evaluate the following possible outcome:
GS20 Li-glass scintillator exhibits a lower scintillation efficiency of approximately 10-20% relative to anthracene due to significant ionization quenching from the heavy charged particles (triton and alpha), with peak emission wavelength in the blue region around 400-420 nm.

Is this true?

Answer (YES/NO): NO